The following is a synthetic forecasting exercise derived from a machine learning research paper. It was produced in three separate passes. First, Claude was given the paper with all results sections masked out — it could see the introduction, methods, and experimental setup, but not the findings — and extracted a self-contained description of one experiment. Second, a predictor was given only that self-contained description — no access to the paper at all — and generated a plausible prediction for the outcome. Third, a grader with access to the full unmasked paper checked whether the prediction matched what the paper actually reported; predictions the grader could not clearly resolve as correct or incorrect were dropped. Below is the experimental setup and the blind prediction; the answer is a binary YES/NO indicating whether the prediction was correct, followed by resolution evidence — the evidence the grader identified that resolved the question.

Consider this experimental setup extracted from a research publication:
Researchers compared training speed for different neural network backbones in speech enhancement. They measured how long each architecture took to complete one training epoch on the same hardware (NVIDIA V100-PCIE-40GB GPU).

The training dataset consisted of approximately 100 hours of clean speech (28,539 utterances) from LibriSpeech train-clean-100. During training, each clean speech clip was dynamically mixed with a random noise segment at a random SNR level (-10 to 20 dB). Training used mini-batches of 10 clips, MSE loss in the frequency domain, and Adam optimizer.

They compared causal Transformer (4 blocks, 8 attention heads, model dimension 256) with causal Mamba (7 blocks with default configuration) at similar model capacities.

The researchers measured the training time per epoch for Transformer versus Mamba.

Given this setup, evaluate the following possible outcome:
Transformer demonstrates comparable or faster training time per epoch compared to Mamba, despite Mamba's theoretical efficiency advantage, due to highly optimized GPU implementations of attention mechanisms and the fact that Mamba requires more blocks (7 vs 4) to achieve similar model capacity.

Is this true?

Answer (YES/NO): NO